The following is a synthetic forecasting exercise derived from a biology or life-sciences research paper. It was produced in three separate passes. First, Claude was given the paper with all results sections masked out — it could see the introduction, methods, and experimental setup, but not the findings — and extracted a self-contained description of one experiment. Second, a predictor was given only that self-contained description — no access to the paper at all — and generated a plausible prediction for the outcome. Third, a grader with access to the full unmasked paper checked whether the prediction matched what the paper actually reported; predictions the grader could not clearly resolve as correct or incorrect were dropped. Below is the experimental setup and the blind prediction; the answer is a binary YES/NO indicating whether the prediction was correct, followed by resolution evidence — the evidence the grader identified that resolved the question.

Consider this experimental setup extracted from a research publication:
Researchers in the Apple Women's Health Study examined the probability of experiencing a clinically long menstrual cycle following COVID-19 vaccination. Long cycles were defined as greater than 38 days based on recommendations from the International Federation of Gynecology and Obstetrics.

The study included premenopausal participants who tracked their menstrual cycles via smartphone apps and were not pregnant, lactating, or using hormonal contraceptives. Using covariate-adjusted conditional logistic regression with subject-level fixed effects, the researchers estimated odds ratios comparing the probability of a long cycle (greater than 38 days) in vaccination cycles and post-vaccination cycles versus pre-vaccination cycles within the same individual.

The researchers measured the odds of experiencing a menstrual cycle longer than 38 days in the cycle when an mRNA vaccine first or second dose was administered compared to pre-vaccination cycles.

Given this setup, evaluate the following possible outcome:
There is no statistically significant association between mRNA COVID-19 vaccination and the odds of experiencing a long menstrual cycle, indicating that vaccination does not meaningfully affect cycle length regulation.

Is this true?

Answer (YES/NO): YES